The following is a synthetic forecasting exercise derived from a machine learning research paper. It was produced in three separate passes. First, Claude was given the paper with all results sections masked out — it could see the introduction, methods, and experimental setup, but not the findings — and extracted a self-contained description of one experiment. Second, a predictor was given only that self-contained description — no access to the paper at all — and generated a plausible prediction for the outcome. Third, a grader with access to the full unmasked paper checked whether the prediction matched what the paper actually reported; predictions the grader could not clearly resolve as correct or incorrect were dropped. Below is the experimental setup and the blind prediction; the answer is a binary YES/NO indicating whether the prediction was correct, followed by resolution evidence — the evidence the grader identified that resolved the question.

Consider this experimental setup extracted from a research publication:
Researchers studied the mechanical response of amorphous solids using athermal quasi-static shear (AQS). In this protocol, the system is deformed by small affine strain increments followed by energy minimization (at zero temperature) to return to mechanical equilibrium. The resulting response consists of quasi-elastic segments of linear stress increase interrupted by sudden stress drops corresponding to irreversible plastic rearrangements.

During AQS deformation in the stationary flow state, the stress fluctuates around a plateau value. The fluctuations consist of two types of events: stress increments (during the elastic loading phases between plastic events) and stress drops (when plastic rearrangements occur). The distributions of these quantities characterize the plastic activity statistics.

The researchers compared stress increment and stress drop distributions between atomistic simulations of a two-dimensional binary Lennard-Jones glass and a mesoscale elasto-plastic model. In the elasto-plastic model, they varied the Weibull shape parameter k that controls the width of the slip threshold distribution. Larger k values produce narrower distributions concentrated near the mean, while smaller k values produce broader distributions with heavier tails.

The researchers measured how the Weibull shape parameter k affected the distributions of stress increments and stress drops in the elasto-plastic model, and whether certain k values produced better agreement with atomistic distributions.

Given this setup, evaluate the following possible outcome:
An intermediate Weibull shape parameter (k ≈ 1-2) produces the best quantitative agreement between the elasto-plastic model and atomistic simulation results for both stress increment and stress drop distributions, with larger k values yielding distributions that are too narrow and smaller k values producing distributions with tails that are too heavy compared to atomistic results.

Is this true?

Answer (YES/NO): NO